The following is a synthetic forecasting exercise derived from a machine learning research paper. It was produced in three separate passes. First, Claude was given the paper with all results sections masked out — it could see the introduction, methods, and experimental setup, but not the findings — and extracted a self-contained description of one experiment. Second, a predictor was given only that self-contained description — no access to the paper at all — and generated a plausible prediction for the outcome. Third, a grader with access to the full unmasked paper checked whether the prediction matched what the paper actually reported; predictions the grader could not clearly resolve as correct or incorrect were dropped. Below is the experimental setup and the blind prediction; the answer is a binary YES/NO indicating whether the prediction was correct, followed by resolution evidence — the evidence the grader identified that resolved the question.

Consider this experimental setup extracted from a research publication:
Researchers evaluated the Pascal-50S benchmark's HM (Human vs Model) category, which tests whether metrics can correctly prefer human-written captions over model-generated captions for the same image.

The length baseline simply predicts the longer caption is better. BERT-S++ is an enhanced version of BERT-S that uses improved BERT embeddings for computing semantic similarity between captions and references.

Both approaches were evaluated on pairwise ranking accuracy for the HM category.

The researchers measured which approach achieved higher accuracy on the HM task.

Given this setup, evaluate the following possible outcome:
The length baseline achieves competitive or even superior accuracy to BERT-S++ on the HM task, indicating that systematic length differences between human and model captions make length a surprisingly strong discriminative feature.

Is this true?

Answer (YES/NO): NO